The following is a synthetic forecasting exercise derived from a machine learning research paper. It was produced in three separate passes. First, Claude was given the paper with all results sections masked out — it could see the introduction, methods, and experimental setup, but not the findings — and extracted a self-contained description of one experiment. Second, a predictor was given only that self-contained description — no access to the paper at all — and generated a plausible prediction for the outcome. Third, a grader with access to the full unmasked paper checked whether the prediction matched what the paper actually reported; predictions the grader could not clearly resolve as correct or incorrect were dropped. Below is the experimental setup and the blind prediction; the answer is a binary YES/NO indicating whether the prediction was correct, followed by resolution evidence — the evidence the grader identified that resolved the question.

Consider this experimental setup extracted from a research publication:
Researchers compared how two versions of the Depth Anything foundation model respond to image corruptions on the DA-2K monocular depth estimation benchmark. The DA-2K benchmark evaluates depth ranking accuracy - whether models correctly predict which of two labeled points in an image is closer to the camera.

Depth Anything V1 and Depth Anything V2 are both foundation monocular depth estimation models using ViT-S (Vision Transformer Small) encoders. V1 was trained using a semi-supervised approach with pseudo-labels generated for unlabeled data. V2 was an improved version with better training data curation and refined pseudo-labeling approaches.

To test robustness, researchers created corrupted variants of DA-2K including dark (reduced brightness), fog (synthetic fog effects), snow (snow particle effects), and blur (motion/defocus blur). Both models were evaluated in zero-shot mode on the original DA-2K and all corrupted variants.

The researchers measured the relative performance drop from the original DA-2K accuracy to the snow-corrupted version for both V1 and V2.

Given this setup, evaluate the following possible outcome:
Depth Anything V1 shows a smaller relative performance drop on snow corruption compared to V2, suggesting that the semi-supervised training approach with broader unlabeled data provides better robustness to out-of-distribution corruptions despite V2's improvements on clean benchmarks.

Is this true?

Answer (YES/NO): YES